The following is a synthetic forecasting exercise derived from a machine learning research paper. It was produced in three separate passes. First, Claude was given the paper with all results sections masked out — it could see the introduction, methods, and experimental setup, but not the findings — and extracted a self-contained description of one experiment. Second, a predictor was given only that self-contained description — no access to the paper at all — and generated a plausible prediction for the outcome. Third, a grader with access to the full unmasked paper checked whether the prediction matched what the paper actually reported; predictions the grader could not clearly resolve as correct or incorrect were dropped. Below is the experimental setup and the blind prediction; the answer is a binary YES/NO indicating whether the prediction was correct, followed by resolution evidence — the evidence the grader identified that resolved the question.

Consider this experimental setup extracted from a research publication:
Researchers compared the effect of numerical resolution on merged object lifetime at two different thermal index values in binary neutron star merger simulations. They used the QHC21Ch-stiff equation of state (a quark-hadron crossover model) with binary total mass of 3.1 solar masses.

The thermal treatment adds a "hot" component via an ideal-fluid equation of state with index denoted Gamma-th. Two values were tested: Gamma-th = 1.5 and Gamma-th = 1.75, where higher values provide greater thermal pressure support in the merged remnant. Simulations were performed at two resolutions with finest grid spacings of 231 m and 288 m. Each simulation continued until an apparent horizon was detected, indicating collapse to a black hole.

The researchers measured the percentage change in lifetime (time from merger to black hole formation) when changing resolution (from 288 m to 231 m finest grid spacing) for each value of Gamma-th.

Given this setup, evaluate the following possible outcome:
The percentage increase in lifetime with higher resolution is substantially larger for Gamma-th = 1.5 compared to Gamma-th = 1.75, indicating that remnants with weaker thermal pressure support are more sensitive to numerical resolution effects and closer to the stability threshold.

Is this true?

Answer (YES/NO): NO